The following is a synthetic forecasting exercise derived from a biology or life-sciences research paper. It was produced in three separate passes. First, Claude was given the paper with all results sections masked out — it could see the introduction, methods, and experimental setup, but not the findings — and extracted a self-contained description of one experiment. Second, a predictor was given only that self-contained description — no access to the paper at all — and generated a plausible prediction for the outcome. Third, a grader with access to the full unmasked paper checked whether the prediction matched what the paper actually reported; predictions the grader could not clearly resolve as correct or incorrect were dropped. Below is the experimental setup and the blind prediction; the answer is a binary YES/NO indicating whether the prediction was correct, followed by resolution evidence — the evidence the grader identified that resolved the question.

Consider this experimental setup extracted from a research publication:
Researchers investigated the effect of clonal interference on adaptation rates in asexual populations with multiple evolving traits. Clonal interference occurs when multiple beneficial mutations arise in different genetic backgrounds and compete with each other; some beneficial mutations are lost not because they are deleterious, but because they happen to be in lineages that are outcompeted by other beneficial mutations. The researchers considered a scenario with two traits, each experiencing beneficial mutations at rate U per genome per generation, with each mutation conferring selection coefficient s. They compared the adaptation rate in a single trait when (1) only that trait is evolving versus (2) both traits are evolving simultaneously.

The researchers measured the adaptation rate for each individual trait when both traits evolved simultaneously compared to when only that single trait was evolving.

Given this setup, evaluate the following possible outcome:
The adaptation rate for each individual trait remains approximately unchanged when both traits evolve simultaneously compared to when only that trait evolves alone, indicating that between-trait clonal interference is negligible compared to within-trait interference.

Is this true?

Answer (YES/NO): NO